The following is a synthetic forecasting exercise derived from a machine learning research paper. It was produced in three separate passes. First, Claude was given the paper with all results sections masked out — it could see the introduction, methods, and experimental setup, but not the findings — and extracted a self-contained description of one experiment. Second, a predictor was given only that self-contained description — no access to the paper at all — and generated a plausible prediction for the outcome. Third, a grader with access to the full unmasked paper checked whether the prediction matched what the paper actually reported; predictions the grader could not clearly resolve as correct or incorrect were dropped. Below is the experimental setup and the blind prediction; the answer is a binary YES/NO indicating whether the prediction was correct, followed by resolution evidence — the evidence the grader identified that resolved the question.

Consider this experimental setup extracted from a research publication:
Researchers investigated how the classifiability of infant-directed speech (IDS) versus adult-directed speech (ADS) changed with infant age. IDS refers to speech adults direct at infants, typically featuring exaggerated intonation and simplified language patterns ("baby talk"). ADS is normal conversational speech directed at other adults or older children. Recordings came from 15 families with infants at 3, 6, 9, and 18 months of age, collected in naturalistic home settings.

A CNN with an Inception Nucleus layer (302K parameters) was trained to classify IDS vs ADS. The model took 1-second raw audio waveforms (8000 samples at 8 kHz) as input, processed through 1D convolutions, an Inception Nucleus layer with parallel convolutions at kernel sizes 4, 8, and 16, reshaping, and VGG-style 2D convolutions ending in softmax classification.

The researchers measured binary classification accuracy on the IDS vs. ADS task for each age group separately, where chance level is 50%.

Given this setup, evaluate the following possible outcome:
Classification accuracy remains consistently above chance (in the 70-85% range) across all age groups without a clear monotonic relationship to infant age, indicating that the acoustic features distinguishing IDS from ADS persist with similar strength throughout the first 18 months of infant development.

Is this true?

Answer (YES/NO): NO